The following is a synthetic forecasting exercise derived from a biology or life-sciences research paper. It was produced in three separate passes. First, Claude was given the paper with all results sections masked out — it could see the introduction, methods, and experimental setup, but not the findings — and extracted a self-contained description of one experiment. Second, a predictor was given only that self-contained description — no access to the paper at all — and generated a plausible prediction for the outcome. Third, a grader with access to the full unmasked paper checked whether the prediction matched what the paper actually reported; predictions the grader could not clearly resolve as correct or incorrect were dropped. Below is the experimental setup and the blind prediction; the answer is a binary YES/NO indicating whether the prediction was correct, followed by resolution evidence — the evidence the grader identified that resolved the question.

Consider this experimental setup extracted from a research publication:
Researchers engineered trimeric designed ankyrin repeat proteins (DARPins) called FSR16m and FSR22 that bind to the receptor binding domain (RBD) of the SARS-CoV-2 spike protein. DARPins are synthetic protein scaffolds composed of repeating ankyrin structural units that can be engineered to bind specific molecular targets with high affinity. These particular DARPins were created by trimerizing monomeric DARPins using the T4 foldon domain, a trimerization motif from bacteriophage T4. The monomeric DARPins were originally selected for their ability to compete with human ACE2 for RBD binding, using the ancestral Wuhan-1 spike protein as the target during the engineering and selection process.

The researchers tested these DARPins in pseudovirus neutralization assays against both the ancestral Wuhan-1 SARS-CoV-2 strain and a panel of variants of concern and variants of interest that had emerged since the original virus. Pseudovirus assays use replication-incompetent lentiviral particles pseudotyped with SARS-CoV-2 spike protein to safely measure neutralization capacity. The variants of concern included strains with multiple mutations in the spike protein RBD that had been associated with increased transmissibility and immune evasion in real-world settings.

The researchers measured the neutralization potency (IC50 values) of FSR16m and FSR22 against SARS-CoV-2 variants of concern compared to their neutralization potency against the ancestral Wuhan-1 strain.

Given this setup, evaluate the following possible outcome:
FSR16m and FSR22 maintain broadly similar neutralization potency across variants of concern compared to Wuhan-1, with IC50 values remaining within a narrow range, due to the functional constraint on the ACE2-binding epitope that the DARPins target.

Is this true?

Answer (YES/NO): NO